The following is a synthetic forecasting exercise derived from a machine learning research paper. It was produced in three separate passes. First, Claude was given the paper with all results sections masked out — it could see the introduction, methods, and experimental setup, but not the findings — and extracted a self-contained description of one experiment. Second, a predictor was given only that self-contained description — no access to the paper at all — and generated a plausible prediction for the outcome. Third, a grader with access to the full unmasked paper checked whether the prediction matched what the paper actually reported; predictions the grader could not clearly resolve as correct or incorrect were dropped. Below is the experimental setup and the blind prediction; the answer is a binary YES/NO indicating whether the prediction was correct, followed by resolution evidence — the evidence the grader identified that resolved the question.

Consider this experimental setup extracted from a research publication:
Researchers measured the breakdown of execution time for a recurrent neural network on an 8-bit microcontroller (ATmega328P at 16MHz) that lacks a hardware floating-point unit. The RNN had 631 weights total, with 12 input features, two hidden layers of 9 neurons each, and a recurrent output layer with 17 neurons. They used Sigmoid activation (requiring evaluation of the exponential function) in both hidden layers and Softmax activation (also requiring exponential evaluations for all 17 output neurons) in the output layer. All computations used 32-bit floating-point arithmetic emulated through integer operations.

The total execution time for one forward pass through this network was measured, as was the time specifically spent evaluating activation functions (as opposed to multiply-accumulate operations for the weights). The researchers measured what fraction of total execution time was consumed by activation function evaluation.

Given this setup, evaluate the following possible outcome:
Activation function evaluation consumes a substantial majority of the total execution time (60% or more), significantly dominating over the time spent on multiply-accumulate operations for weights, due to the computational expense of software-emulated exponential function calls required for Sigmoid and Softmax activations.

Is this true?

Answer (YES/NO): NO